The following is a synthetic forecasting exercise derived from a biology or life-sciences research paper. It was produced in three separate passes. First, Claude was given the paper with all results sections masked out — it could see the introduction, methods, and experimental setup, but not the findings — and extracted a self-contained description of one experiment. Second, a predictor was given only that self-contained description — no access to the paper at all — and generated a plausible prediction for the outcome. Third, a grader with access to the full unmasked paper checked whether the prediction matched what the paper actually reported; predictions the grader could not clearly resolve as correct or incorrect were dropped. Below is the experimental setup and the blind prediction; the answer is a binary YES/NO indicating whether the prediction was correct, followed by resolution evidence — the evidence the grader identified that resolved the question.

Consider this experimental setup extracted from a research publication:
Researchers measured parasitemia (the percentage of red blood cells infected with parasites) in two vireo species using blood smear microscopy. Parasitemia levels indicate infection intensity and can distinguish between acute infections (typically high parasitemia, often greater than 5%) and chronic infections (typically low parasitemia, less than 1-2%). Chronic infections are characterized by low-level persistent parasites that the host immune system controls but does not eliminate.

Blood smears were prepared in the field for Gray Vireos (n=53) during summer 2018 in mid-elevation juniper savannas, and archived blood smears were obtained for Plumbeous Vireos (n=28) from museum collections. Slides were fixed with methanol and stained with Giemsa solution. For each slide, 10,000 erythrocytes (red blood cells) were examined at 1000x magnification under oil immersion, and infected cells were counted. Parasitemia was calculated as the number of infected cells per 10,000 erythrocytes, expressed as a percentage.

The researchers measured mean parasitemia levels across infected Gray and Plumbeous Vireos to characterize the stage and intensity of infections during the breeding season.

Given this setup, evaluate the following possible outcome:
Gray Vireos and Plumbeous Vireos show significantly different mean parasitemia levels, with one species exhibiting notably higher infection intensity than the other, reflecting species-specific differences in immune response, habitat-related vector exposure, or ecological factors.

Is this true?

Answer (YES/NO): NO